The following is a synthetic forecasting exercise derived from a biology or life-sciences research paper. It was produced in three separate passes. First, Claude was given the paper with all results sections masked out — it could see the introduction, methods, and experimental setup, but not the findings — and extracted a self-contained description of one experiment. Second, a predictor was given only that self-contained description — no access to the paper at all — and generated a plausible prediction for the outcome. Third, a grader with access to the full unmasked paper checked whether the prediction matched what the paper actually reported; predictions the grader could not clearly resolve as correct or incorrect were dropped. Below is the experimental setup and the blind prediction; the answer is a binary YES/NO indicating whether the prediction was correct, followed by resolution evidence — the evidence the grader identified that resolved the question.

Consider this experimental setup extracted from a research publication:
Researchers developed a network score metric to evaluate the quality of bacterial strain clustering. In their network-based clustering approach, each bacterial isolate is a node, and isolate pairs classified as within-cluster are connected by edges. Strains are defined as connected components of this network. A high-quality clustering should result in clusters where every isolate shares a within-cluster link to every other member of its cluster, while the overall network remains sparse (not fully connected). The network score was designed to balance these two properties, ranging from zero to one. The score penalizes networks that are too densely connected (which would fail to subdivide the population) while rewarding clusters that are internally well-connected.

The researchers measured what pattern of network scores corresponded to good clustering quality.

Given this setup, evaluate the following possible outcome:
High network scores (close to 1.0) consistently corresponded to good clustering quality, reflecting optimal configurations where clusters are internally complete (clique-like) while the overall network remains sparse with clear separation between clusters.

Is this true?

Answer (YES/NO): YES